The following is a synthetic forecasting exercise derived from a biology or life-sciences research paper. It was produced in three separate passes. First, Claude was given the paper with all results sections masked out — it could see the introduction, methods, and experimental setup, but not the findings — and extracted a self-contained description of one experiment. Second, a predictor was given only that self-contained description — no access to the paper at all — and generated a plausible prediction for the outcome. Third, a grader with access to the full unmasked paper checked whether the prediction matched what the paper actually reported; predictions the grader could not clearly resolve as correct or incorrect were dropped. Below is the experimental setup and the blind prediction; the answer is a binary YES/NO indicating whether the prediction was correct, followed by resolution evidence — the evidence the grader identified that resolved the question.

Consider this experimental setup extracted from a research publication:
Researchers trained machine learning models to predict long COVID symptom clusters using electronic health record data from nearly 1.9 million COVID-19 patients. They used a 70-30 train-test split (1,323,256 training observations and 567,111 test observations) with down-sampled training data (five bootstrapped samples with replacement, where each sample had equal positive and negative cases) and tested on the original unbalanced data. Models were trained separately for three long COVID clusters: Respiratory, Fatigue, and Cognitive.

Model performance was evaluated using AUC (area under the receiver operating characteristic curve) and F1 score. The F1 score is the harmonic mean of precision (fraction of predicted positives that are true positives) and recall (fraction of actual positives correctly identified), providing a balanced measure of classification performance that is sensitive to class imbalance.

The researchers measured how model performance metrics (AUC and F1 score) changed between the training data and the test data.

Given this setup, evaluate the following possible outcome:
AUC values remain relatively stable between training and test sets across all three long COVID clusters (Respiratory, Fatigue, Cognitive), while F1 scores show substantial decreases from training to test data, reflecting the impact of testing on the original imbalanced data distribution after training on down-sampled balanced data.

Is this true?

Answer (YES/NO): YES